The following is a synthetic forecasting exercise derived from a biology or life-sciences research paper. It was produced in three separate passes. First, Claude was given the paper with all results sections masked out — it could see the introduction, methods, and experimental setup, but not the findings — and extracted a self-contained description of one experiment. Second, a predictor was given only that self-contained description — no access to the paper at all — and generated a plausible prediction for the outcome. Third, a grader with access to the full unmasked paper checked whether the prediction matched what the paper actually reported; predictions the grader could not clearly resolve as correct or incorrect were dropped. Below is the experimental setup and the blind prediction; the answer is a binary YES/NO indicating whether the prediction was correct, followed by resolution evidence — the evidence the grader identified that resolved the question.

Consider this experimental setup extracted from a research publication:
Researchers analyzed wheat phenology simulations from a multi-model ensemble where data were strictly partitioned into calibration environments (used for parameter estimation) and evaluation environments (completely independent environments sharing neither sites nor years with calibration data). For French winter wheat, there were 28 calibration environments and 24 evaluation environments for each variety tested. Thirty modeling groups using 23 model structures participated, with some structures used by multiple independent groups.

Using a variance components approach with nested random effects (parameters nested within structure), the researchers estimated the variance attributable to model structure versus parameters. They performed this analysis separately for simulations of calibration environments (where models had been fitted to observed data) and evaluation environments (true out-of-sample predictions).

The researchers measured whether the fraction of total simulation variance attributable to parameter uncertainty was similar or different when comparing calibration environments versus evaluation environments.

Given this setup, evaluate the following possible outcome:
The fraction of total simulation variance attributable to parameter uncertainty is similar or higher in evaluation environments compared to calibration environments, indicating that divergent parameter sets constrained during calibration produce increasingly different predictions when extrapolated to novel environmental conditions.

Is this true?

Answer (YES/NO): YES